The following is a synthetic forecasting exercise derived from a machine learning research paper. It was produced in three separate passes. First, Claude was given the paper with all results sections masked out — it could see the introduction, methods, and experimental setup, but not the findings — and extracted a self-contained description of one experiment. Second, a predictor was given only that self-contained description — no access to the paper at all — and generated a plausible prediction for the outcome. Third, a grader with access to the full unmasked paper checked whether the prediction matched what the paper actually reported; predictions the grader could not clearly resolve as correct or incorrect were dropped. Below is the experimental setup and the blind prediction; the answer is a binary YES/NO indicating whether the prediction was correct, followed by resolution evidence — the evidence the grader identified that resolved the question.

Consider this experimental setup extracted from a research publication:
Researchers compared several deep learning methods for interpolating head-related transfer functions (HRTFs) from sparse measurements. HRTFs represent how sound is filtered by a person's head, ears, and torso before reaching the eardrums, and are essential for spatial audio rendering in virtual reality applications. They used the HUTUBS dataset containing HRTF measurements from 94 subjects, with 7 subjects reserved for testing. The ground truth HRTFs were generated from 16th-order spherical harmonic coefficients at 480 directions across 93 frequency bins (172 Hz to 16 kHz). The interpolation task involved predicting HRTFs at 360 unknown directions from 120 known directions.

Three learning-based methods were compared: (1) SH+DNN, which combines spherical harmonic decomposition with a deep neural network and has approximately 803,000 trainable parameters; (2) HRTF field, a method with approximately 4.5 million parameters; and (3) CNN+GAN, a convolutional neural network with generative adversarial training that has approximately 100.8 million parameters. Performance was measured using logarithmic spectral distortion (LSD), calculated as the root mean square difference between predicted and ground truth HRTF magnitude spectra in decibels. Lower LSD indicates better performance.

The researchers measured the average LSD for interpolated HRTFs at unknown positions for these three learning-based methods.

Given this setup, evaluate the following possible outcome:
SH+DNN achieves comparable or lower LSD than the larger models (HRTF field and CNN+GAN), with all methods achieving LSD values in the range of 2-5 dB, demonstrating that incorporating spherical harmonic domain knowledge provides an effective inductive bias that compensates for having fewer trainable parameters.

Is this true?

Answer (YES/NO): NO